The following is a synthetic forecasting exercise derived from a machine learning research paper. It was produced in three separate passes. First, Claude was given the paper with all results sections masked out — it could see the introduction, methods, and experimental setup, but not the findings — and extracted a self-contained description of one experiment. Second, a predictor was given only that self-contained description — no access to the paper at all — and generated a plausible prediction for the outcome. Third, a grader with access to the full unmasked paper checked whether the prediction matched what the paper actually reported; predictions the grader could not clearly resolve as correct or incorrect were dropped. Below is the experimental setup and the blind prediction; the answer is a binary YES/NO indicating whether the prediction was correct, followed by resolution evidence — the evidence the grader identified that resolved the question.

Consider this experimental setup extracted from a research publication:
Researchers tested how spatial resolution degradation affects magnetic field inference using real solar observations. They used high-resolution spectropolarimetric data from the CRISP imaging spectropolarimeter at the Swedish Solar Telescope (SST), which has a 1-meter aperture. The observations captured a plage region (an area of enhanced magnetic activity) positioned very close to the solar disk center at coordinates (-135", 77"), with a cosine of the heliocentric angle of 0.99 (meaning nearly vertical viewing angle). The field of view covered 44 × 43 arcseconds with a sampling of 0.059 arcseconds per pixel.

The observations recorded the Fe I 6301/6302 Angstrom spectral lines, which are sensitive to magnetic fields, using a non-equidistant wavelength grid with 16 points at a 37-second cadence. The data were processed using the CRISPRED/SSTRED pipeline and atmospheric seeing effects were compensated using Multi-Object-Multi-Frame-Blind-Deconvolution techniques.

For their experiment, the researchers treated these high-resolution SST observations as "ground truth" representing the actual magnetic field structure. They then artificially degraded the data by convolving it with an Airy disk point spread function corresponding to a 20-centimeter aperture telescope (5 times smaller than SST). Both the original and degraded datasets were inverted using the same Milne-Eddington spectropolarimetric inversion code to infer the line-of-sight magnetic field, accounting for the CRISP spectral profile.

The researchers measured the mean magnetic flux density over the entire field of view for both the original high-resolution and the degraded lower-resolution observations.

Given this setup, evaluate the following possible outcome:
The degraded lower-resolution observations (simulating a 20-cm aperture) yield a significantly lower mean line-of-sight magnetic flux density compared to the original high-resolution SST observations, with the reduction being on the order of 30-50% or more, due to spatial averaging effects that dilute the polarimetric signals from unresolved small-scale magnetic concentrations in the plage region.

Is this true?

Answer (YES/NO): NO